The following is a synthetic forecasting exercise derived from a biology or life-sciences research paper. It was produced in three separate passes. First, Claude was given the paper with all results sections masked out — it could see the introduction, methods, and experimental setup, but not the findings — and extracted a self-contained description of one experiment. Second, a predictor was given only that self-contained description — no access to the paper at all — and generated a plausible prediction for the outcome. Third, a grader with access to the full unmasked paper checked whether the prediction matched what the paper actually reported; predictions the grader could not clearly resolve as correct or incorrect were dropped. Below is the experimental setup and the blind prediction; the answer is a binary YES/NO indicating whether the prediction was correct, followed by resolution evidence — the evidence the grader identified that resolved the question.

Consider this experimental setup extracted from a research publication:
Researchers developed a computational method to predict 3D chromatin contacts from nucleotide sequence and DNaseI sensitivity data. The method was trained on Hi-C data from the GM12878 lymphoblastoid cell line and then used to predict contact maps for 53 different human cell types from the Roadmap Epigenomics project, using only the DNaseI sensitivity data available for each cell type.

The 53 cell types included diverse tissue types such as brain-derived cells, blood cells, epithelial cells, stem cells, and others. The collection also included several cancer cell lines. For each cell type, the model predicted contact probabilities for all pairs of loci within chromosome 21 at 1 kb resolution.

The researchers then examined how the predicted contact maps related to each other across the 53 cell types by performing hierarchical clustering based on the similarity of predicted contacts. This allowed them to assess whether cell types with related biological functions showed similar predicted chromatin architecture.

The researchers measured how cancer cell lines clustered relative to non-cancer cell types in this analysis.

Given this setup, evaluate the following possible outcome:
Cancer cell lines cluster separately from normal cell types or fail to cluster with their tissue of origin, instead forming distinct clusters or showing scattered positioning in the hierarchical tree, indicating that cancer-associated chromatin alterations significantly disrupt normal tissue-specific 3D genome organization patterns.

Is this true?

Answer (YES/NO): NO